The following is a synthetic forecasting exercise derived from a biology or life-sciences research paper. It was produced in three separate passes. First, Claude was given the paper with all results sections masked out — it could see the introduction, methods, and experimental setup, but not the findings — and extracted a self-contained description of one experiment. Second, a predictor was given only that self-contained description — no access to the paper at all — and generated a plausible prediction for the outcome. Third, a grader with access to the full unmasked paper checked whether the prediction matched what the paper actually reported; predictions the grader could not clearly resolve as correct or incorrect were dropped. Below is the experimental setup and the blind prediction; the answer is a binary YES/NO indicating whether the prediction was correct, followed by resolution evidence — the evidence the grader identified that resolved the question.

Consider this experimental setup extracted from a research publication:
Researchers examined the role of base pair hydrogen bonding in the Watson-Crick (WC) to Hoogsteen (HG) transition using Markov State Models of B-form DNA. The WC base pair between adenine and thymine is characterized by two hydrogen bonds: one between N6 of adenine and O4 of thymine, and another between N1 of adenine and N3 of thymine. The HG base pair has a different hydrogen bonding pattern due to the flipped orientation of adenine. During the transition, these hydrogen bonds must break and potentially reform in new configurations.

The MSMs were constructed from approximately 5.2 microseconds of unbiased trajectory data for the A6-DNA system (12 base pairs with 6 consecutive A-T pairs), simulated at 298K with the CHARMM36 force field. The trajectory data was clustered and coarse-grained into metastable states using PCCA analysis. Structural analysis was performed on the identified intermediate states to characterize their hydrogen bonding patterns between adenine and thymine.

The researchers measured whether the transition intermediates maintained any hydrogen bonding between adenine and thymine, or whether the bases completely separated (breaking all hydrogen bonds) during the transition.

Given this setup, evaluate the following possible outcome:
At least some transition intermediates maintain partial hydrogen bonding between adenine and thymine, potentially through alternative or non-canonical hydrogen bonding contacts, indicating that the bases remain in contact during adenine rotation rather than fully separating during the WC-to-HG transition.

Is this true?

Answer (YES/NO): NO